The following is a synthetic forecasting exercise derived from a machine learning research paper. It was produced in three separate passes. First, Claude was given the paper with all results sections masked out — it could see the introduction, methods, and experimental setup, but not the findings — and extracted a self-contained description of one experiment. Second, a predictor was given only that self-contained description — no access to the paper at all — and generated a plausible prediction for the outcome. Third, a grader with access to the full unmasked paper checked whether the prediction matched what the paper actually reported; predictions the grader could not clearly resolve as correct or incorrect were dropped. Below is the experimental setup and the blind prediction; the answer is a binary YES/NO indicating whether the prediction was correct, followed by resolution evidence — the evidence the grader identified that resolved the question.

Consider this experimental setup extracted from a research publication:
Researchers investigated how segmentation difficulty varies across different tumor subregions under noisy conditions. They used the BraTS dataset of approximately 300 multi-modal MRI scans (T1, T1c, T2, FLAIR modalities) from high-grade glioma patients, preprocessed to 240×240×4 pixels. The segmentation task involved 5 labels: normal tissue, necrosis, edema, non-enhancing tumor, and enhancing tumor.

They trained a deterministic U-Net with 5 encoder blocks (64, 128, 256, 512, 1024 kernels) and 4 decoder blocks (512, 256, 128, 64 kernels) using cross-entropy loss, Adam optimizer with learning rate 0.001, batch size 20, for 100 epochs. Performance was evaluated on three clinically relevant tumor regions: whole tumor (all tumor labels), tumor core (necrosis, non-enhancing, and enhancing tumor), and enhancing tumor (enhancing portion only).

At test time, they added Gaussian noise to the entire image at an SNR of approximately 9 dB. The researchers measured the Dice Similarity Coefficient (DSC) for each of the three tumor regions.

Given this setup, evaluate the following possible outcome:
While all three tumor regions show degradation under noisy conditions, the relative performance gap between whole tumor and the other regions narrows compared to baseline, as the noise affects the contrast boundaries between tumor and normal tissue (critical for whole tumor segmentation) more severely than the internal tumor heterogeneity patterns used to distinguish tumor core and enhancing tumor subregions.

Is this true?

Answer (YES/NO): YES